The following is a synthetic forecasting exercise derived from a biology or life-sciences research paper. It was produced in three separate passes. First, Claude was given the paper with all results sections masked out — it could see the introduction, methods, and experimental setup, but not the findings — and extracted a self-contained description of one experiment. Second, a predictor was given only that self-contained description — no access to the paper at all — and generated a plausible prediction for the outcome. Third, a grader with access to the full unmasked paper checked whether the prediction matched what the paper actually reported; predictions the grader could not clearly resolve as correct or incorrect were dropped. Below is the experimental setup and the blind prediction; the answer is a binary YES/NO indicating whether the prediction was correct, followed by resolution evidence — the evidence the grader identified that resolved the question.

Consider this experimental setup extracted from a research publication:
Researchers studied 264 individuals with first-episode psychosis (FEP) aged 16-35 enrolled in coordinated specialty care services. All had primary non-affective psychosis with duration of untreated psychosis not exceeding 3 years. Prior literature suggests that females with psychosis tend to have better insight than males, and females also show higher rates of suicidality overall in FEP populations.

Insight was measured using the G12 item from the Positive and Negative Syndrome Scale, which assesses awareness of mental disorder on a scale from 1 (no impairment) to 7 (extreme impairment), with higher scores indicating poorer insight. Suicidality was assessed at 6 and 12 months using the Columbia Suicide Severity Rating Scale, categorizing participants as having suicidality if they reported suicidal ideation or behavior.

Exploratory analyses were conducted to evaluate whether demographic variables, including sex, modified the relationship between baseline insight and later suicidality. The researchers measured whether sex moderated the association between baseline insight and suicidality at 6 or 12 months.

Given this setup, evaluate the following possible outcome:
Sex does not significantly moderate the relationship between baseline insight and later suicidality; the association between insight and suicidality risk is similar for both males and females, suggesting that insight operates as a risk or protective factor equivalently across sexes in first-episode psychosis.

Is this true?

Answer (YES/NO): YES